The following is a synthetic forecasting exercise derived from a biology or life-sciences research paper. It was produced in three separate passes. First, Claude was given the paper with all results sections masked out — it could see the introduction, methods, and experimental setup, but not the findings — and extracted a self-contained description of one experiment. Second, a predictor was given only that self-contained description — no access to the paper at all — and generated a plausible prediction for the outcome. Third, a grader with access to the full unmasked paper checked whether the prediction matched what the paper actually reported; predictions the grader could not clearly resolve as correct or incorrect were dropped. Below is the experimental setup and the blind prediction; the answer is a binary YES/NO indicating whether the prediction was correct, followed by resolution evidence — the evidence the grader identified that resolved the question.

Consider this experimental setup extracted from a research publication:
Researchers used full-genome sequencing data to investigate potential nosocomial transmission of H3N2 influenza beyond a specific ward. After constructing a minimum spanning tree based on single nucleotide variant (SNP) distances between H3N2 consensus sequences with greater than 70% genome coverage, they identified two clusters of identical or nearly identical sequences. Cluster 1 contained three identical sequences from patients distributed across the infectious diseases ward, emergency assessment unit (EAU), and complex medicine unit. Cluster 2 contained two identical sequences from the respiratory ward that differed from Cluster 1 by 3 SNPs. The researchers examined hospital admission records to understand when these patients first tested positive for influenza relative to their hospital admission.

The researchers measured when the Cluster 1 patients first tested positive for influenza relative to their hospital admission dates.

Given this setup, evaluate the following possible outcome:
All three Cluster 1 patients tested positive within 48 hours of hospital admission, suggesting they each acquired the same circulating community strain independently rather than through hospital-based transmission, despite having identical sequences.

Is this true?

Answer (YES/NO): NO